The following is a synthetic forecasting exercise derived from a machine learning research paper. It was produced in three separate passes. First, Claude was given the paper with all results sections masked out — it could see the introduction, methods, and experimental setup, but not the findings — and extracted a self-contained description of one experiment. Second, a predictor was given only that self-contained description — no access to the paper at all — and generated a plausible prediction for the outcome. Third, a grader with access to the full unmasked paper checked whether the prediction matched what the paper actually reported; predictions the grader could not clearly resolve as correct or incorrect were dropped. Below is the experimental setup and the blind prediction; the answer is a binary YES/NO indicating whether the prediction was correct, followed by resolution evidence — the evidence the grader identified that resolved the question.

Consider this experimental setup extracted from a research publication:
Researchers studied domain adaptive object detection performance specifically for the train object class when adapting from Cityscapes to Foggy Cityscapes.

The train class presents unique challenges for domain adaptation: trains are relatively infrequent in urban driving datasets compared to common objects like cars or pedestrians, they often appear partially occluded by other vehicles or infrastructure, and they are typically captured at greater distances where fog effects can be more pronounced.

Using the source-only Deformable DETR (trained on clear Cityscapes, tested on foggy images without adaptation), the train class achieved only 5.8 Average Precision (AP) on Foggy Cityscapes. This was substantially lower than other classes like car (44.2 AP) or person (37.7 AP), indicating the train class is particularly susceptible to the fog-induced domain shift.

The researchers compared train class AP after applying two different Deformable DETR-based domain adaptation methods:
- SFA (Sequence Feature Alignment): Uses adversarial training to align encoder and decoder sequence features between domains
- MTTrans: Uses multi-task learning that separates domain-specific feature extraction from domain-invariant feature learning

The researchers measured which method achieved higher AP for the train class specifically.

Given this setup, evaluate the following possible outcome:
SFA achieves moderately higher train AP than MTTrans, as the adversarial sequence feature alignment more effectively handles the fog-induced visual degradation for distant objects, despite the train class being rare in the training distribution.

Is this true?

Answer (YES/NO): NO